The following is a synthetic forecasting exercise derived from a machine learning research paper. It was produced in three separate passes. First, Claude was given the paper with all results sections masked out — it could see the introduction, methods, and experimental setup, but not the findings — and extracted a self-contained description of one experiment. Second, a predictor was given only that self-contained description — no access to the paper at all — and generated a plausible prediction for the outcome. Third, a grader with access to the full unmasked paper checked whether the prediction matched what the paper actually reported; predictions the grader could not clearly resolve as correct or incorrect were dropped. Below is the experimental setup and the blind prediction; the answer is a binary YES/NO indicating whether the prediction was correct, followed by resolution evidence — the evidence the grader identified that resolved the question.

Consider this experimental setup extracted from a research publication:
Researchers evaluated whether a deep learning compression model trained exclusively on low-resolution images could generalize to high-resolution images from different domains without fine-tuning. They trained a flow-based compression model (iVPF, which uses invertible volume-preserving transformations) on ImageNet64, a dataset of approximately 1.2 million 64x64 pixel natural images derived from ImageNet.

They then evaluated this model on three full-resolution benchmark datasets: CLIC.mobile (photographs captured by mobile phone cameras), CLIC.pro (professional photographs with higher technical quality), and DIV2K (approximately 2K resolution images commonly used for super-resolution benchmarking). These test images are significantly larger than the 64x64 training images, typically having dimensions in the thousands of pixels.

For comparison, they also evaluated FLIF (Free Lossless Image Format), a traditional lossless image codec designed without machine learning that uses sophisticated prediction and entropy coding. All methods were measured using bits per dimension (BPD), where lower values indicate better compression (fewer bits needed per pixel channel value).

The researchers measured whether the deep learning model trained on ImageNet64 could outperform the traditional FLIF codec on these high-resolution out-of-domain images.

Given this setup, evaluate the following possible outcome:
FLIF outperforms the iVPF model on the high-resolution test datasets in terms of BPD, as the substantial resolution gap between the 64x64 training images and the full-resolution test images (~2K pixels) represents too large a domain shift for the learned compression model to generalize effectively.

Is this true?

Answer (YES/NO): NO